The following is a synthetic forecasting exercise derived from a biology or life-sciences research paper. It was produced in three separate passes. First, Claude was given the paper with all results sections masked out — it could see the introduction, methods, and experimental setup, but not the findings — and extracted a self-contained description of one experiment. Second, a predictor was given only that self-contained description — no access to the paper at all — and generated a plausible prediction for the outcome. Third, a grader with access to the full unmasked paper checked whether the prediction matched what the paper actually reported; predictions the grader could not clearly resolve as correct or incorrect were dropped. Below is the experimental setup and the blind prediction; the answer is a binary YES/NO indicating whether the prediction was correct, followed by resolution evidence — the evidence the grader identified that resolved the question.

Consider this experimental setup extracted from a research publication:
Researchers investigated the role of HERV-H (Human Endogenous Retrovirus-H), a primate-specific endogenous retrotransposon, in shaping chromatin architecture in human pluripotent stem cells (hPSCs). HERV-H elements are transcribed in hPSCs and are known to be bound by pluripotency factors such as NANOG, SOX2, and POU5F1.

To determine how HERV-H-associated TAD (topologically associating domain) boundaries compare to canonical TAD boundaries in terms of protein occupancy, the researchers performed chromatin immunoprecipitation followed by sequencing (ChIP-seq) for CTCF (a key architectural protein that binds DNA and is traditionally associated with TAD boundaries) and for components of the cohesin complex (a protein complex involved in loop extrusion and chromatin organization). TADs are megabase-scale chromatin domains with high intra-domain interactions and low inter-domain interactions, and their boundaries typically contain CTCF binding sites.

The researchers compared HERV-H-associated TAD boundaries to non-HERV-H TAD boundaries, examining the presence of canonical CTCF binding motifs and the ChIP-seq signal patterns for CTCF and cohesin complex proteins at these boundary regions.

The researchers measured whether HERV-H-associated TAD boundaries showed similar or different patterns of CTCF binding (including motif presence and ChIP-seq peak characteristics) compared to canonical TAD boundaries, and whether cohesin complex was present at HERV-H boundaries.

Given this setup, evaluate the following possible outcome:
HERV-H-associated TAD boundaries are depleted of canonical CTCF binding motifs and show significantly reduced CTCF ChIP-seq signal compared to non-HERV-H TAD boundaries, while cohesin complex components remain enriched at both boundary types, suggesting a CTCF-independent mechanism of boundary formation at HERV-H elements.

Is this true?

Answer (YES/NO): YES